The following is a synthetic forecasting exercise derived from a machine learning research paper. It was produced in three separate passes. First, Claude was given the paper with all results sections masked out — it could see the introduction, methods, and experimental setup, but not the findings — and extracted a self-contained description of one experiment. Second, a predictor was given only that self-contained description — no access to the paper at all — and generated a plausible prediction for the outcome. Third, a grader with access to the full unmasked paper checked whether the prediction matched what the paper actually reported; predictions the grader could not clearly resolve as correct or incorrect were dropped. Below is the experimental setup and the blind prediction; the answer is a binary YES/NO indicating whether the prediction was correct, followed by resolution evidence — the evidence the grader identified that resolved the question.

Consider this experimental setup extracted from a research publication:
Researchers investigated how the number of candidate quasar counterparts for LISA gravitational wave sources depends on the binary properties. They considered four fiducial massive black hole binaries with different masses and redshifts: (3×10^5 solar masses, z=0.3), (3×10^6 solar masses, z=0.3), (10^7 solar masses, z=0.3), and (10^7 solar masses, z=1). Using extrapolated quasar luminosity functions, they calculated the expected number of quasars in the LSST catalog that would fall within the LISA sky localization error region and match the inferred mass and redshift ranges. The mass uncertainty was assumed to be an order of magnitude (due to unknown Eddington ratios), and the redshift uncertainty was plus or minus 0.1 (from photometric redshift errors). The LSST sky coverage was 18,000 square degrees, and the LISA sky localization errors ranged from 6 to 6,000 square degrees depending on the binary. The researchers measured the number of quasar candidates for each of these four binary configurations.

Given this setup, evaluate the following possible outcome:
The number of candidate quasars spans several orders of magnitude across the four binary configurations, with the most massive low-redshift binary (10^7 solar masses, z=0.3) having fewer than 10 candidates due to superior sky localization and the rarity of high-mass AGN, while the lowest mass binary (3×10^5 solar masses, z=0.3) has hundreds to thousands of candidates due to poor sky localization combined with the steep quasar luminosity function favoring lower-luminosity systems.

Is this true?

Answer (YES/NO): NO